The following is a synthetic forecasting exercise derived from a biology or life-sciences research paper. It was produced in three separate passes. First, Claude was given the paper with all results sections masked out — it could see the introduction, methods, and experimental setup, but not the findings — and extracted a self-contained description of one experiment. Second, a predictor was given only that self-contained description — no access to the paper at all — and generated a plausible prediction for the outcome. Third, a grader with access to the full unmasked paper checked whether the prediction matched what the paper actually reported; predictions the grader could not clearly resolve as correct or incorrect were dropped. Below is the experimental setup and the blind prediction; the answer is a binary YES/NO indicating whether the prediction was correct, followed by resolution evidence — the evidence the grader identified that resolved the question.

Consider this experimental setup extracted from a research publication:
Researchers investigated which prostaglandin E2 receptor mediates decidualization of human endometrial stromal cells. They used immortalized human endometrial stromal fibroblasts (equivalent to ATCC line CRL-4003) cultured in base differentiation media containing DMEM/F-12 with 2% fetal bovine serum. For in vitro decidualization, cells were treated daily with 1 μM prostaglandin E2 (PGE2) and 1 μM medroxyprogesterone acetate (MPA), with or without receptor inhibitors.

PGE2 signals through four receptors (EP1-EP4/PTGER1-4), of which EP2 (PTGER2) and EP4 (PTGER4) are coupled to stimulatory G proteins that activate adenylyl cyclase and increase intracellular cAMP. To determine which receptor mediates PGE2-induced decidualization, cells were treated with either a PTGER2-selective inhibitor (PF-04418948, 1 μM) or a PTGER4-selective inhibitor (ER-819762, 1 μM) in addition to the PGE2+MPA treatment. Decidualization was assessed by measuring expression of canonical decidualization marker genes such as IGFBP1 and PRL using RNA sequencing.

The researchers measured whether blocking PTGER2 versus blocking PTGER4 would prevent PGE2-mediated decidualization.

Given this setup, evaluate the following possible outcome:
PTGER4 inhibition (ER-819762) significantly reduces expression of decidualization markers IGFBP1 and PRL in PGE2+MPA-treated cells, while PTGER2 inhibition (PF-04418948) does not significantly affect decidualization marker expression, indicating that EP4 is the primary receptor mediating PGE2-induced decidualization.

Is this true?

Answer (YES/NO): NO